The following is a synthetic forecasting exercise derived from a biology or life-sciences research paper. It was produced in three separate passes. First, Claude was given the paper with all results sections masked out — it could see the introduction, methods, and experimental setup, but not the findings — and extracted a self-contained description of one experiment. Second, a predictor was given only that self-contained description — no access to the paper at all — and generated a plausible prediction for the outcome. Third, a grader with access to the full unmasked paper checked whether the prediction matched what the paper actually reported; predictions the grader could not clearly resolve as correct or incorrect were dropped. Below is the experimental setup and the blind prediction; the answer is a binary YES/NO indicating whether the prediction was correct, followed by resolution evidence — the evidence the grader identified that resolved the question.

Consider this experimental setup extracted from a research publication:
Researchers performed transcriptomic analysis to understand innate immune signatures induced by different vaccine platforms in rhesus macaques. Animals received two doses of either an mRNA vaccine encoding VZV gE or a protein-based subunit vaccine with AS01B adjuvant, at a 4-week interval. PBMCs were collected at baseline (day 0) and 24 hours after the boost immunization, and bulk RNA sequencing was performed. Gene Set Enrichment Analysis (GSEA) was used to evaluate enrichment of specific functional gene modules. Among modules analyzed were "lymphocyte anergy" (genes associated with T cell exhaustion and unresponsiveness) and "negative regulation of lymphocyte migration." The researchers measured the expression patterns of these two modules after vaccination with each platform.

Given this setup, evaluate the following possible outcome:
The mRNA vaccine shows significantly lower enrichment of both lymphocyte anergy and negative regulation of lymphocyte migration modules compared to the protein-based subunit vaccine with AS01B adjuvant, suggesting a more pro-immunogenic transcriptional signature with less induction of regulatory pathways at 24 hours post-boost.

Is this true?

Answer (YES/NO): YES